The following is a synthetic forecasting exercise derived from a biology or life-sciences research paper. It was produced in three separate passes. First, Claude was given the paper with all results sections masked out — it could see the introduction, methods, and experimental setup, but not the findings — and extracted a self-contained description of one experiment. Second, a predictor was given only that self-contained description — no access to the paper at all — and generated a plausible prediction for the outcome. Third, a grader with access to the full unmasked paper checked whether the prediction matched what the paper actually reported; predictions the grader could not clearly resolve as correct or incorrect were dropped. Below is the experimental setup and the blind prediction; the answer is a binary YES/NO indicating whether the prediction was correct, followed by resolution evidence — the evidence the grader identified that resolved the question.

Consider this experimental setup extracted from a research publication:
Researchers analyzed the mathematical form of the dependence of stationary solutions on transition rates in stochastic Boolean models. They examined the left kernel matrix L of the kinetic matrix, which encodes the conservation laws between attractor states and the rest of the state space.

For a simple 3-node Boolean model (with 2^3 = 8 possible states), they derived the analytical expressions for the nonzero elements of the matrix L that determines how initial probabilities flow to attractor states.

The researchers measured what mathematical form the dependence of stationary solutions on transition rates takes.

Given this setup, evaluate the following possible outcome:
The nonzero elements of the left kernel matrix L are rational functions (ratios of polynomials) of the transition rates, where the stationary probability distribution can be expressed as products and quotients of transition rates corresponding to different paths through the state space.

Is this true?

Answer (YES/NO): YES